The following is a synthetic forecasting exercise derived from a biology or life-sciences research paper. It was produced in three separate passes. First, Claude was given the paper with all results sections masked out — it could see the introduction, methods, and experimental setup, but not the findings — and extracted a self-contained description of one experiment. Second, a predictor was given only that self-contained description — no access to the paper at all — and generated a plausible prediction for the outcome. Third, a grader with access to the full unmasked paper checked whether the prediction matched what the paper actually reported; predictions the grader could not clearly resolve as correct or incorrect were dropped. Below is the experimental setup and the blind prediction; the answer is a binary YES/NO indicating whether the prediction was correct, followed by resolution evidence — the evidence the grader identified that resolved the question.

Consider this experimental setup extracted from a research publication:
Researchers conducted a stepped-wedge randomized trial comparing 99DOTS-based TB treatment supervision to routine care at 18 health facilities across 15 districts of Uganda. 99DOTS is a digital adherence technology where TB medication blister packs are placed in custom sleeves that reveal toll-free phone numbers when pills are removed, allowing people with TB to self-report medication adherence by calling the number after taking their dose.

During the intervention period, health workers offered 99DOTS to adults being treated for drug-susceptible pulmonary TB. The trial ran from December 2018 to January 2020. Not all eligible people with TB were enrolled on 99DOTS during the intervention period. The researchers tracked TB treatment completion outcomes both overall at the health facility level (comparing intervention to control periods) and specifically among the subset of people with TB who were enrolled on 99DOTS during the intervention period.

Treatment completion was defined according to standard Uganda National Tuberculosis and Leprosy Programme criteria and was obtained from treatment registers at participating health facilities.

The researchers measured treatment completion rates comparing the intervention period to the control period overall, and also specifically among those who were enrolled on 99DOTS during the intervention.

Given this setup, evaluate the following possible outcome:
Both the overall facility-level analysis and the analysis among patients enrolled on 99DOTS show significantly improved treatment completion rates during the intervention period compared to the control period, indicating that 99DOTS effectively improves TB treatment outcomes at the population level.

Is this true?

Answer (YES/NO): NO